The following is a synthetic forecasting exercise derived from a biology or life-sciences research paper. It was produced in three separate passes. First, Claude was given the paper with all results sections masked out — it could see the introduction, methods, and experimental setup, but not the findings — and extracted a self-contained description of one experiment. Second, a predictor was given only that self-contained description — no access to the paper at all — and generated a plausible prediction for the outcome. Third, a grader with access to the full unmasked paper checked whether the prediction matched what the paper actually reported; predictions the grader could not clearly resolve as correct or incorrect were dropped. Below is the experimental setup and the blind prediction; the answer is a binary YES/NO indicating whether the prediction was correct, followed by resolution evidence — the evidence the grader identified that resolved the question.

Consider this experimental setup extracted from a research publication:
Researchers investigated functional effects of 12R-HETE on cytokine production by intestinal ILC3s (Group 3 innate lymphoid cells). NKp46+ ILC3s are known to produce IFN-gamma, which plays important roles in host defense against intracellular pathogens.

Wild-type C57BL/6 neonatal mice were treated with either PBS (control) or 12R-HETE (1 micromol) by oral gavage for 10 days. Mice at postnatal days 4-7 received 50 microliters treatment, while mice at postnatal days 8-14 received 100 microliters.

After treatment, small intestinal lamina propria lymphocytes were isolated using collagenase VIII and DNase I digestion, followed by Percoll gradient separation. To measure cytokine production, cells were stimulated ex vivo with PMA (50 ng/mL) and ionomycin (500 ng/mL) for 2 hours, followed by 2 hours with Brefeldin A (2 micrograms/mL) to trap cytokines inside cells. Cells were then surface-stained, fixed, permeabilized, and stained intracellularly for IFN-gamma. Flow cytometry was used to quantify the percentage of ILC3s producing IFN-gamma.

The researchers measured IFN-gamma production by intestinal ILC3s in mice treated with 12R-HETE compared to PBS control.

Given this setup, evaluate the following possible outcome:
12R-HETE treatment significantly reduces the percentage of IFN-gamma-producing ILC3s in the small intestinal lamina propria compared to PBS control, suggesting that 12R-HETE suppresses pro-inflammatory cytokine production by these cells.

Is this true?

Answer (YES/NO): NO